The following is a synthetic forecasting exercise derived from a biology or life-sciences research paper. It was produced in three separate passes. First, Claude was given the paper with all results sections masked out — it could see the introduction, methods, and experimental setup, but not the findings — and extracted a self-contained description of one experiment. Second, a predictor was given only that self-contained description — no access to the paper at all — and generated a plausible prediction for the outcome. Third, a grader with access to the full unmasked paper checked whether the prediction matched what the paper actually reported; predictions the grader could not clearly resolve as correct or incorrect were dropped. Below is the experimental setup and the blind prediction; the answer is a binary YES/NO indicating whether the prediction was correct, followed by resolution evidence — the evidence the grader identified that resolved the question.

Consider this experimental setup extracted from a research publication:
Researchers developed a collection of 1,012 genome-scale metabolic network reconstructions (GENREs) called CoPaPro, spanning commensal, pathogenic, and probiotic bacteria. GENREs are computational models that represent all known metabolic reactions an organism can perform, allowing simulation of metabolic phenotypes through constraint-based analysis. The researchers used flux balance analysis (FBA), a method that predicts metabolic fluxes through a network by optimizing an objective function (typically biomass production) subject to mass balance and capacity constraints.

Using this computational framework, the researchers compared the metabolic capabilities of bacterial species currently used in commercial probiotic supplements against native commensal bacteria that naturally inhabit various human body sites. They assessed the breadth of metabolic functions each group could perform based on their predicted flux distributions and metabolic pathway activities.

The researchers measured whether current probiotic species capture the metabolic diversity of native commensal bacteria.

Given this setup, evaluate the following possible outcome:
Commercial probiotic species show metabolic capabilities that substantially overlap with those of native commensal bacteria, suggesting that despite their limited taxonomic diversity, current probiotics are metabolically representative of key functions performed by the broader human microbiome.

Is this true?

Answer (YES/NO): NO